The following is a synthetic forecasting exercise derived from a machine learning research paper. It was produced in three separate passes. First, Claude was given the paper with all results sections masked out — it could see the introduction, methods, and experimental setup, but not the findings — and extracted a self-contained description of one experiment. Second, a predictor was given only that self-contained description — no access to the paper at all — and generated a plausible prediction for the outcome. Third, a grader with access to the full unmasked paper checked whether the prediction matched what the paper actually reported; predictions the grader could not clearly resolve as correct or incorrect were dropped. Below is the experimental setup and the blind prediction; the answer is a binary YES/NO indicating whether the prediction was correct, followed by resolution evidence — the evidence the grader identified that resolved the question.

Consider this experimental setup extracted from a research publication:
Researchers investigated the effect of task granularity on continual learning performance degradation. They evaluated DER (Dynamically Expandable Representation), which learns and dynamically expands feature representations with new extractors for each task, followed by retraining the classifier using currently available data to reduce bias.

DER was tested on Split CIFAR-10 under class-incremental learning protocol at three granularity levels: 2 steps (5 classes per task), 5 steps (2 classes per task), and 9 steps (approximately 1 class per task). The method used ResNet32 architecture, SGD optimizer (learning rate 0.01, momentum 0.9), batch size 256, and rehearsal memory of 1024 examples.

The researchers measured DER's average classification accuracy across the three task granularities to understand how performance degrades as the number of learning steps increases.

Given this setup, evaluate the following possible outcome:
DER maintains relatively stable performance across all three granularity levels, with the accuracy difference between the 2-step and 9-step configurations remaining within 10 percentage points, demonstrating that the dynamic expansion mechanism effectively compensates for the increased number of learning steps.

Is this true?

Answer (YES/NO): YES